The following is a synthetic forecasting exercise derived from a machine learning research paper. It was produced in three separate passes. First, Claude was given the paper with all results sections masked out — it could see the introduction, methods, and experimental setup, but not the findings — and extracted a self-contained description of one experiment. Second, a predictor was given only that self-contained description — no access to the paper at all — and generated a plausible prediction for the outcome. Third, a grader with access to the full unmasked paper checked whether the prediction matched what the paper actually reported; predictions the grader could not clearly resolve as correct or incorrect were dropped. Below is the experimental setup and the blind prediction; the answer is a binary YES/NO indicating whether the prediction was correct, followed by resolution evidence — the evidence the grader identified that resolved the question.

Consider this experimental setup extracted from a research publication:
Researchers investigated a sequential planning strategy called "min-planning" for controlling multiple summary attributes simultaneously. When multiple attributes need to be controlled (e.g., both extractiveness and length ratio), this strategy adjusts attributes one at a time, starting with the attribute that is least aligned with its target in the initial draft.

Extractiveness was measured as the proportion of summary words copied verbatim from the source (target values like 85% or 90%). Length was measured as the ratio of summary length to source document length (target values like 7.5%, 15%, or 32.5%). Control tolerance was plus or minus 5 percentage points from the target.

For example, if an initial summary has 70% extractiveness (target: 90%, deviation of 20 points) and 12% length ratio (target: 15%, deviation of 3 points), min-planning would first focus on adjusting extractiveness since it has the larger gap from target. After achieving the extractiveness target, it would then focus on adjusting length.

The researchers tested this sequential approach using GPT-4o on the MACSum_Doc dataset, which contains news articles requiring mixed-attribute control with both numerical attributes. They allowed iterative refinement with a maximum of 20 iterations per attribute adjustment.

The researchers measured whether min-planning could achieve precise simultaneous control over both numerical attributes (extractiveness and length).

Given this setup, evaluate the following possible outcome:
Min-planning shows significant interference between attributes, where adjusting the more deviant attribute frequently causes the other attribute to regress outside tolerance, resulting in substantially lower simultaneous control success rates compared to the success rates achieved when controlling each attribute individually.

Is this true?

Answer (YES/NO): YES